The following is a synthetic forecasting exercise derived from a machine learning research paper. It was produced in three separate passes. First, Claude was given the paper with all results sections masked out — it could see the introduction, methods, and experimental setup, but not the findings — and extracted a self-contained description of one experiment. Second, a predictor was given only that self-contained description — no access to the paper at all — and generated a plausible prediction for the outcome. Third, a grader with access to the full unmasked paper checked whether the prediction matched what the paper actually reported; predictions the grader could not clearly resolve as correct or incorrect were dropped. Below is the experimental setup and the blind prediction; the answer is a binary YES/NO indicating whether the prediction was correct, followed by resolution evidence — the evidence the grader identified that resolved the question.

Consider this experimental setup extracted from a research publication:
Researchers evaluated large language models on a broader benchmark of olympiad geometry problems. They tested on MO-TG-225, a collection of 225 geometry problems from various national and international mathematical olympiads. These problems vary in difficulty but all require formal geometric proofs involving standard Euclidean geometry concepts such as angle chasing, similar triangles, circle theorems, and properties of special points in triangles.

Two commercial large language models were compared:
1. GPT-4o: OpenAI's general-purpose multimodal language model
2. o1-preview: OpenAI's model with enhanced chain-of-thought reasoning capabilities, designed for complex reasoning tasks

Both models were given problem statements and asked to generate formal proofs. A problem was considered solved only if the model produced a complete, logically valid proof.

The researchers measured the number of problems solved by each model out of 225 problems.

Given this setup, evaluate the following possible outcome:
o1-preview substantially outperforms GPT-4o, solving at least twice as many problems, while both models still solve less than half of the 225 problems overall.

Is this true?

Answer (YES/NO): YES